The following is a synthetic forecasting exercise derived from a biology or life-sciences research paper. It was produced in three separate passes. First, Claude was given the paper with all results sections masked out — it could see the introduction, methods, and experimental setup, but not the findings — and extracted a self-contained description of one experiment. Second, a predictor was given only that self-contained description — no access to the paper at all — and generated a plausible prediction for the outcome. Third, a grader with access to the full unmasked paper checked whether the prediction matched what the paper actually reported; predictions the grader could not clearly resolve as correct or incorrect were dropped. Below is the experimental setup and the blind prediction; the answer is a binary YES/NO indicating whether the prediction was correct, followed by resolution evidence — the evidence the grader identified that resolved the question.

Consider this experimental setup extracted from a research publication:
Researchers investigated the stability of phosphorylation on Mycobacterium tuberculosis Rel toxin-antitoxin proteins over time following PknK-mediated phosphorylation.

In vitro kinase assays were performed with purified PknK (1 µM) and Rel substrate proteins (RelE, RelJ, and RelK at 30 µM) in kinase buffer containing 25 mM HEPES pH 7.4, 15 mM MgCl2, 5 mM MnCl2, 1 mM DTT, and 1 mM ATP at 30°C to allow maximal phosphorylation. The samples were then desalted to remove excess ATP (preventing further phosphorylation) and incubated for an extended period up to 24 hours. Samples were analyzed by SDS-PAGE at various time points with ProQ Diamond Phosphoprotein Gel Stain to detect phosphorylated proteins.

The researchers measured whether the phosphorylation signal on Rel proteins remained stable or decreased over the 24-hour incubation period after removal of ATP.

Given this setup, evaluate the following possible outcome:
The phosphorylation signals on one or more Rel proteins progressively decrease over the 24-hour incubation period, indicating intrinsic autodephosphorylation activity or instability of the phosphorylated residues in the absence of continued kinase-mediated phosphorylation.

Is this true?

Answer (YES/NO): NO